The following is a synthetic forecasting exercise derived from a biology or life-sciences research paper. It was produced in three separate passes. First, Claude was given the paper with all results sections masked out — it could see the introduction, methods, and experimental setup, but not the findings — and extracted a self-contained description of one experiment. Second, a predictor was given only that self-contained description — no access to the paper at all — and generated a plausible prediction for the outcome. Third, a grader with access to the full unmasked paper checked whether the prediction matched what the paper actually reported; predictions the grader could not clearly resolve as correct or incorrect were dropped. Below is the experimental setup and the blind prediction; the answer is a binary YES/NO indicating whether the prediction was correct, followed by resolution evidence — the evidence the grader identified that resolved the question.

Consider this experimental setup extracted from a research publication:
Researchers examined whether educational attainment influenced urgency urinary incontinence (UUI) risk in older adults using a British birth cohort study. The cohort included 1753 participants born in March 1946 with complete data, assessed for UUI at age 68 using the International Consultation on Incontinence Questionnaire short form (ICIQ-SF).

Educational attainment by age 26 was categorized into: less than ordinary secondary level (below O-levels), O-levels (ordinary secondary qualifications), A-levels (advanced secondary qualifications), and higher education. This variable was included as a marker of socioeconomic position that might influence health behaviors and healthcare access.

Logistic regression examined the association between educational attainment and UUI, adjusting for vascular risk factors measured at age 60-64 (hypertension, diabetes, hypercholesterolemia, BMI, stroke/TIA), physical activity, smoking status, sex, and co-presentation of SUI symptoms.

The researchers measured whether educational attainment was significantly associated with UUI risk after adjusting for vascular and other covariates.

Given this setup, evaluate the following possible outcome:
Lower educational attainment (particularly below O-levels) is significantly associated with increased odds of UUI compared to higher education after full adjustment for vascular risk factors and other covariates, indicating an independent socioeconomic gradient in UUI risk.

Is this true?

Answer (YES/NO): NO